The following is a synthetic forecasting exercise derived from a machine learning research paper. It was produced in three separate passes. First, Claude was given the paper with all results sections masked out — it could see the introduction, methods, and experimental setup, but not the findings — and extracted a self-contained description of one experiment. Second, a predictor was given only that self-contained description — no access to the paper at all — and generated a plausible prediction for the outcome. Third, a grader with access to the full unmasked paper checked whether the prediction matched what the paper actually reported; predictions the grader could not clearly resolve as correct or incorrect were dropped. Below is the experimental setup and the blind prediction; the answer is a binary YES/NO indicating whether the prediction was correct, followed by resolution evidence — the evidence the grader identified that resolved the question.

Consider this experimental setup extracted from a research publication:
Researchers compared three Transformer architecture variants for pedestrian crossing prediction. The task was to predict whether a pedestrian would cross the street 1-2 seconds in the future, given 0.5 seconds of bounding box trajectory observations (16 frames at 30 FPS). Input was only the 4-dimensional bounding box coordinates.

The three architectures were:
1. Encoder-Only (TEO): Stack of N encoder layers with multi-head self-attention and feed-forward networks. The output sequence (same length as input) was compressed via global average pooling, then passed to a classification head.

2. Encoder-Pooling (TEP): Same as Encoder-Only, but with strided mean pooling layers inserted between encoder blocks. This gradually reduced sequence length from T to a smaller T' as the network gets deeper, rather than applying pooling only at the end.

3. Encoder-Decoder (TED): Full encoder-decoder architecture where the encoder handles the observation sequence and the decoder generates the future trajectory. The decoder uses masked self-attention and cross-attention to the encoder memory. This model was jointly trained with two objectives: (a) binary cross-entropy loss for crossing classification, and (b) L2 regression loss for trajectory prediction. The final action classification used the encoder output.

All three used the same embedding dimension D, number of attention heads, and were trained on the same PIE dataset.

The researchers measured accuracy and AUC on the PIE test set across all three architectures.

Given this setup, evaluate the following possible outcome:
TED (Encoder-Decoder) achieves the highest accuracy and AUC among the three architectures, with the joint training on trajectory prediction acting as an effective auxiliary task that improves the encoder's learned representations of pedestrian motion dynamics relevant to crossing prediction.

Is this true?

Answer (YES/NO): YES